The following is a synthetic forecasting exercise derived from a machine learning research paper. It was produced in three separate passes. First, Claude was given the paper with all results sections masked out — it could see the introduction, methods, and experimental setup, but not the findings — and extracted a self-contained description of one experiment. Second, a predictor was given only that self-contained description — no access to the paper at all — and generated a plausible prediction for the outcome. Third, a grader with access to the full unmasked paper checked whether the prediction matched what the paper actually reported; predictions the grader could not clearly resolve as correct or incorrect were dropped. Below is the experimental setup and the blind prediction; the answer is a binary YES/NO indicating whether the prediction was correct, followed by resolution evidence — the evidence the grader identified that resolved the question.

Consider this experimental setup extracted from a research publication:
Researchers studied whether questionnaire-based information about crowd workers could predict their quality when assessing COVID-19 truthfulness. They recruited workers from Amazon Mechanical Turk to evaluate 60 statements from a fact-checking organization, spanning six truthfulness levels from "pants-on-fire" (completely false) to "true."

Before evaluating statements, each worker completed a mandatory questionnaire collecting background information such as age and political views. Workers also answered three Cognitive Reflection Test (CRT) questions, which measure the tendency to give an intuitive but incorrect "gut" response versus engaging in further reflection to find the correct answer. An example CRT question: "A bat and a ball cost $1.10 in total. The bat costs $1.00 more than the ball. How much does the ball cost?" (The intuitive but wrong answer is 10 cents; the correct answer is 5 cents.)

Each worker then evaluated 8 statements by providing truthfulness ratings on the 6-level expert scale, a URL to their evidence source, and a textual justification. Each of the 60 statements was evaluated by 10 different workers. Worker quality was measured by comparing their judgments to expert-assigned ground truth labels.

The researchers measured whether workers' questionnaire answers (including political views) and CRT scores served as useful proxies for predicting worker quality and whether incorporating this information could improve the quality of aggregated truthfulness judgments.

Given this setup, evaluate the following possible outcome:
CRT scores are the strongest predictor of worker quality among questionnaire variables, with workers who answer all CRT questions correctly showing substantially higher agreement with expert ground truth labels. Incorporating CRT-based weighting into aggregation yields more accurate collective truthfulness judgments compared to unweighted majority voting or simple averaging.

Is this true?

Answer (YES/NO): NO